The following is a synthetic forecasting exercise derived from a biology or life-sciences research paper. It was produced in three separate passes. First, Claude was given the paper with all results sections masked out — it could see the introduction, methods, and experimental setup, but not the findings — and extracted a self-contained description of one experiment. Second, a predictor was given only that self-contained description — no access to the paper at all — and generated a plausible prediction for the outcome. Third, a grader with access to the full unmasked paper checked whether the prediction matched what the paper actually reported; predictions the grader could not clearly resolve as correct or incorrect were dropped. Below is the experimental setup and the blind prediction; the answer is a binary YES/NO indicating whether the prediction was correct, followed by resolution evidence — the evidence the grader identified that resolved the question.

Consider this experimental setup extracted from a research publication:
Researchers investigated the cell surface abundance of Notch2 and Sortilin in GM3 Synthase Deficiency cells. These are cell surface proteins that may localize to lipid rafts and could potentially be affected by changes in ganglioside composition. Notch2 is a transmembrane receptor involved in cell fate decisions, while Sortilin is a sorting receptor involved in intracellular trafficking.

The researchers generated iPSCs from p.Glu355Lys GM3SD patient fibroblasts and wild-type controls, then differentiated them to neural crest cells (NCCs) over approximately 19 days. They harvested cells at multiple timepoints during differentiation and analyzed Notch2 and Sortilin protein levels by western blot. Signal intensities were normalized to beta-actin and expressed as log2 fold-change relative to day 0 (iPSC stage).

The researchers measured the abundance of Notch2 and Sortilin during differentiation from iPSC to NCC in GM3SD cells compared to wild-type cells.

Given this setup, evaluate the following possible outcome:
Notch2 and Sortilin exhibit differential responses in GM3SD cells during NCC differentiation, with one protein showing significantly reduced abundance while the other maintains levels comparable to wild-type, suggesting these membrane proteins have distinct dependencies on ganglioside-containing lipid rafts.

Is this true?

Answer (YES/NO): NO